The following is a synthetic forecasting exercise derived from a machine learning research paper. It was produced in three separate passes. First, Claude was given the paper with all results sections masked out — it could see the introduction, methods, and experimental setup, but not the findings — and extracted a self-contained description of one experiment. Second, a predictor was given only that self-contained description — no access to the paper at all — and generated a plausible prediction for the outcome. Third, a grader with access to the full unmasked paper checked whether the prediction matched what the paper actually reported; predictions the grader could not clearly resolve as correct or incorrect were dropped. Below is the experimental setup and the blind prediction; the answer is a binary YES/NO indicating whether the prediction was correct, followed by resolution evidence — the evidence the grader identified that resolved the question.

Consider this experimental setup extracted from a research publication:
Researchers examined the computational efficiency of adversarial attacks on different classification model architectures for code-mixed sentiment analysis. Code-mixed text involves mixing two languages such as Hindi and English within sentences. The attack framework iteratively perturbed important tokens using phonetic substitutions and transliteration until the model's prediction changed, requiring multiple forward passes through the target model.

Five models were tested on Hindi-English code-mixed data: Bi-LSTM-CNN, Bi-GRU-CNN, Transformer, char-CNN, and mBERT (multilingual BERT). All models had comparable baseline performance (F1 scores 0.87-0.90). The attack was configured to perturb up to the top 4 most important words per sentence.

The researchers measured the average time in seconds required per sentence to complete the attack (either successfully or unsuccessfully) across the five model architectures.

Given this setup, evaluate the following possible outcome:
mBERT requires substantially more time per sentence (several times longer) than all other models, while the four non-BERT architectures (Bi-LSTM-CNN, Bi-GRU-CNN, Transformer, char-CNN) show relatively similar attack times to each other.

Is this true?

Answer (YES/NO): NO